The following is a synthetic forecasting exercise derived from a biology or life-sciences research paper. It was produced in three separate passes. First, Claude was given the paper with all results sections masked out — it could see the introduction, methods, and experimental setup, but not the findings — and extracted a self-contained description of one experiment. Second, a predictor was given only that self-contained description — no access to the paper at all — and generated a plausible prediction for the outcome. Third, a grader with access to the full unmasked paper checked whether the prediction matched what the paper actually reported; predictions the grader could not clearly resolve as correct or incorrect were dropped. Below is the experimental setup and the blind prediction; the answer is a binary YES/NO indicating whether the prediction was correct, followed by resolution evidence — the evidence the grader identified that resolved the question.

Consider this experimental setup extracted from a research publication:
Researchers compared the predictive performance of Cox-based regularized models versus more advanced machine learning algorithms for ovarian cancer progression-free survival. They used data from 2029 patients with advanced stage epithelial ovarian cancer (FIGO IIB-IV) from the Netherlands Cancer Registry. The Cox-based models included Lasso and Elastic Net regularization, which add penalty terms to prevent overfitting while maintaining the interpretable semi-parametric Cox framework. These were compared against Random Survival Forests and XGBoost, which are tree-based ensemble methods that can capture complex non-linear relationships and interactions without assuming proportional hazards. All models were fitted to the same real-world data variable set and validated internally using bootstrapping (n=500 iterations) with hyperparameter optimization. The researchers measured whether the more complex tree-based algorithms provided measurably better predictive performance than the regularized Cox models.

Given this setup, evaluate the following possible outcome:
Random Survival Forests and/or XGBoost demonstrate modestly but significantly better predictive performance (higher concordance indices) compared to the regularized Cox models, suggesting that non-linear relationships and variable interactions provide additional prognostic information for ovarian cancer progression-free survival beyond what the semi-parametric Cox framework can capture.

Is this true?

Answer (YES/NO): YES